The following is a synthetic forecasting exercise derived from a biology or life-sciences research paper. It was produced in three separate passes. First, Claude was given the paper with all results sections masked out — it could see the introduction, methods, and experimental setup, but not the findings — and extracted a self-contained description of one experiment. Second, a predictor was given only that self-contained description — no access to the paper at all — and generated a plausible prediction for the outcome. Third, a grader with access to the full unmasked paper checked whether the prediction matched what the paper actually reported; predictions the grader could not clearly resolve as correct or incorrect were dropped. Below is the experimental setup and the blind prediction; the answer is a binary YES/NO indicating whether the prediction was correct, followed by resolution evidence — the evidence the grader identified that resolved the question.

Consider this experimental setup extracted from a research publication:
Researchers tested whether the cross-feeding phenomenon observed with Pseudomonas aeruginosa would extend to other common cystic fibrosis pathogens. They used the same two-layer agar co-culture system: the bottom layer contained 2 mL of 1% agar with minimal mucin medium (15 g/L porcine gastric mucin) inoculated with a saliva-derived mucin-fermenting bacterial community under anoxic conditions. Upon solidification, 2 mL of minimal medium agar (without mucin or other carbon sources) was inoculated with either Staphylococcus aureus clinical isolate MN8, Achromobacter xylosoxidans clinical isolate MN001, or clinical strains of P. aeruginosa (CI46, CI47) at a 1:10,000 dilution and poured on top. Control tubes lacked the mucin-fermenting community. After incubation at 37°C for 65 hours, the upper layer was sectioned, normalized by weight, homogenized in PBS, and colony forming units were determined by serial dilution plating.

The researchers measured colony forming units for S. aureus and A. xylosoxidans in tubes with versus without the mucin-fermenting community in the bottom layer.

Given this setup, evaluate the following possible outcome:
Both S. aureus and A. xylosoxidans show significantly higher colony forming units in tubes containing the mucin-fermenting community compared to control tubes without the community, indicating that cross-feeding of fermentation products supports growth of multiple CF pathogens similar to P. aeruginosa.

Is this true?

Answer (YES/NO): YES